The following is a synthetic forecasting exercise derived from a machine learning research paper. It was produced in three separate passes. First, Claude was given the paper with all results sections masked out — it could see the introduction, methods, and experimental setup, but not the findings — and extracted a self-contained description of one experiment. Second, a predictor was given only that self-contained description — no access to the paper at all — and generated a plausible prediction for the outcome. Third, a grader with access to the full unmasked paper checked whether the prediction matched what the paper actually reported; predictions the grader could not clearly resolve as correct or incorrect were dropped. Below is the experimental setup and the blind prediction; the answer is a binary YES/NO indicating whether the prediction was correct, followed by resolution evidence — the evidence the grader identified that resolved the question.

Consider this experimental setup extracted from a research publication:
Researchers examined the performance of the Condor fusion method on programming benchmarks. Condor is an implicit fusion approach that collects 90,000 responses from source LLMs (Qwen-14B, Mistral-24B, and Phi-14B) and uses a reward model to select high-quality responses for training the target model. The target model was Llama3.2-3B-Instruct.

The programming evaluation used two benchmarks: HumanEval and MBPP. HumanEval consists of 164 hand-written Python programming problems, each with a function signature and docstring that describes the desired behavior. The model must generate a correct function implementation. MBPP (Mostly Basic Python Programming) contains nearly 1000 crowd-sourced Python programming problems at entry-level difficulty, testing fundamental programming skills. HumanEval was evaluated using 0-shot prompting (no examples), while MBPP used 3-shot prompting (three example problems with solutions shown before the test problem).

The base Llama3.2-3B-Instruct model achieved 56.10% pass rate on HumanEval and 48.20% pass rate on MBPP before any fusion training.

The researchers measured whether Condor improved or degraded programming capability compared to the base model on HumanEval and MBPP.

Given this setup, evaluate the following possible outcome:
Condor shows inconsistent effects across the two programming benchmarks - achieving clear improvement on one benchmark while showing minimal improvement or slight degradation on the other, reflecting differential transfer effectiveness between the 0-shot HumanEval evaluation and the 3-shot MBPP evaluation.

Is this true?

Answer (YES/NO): NO